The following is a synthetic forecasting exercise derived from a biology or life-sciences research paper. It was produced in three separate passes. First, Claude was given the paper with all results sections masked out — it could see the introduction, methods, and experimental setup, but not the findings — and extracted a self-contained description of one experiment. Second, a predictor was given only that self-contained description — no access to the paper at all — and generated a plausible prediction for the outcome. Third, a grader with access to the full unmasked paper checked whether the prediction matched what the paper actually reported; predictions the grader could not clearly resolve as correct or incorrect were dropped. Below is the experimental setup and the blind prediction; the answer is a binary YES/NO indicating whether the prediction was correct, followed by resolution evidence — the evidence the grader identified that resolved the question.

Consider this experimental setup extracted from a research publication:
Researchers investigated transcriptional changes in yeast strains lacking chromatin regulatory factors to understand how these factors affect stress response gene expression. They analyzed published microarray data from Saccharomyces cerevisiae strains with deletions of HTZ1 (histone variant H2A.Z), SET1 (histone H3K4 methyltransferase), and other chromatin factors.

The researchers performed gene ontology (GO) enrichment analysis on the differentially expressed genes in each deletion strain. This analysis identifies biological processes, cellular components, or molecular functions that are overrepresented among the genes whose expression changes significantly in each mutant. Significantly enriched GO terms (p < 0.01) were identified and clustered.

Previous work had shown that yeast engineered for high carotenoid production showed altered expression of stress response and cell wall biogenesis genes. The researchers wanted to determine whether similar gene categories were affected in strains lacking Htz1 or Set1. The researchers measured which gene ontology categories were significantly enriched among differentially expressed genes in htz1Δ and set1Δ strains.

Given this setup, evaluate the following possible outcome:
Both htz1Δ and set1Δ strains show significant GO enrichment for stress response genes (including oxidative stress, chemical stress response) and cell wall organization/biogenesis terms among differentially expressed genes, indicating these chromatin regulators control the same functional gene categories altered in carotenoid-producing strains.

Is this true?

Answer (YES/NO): NO